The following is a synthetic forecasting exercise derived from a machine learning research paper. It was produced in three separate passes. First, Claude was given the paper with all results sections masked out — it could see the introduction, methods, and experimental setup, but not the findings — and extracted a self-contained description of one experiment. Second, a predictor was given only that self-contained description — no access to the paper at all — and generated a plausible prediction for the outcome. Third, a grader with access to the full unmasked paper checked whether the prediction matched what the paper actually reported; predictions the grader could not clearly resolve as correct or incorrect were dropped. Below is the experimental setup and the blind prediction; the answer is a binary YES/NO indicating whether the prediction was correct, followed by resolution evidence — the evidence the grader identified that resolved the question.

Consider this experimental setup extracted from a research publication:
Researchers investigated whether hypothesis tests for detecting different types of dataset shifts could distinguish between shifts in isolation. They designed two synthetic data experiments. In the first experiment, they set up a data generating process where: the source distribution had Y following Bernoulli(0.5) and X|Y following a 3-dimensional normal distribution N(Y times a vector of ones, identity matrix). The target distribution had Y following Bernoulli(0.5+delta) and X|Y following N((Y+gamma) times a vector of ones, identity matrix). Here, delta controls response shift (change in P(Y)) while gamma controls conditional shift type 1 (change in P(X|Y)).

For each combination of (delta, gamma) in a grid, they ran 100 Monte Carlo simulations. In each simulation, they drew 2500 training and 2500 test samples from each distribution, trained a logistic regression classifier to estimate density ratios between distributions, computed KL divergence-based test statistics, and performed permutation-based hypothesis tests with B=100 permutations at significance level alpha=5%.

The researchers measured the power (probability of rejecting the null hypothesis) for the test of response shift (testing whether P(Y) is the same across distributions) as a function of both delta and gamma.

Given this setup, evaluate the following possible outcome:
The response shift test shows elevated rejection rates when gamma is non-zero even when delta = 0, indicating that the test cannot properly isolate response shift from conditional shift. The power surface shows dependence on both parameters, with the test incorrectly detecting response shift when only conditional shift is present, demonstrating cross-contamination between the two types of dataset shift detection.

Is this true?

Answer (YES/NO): NO